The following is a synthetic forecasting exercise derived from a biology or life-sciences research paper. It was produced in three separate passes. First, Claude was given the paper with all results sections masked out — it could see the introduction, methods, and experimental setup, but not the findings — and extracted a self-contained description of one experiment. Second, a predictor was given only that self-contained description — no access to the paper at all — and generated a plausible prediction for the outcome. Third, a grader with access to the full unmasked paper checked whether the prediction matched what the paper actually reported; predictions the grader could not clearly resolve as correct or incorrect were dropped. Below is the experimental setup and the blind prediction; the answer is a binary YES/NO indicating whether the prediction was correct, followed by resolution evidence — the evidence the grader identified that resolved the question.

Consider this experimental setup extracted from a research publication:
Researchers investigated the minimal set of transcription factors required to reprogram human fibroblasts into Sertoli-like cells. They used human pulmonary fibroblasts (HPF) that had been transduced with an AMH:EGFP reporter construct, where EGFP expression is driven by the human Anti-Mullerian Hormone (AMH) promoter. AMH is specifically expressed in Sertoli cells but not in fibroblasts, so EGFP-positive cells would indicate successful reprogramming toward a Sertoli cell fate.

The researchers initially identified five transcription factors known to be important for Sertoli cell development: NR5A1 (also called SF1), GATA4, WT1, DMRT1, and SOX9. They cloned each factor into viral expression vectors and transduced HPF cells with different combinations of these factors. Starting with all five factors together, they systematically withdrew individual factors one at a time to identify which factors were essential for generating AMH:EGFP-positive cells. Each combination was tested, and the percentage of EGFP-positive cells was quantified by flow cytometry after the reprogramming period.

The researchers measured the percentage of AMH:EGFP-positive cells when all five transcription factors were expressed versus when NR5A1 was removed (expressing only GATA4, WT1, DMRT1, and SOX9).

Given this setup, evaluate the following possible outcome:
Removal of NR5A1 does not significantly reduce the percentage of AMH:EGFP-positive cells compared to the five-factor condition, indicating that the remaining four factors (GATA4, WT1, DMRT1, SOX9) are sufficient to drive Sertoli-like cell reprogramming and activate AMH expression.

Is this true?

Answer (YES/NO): NO